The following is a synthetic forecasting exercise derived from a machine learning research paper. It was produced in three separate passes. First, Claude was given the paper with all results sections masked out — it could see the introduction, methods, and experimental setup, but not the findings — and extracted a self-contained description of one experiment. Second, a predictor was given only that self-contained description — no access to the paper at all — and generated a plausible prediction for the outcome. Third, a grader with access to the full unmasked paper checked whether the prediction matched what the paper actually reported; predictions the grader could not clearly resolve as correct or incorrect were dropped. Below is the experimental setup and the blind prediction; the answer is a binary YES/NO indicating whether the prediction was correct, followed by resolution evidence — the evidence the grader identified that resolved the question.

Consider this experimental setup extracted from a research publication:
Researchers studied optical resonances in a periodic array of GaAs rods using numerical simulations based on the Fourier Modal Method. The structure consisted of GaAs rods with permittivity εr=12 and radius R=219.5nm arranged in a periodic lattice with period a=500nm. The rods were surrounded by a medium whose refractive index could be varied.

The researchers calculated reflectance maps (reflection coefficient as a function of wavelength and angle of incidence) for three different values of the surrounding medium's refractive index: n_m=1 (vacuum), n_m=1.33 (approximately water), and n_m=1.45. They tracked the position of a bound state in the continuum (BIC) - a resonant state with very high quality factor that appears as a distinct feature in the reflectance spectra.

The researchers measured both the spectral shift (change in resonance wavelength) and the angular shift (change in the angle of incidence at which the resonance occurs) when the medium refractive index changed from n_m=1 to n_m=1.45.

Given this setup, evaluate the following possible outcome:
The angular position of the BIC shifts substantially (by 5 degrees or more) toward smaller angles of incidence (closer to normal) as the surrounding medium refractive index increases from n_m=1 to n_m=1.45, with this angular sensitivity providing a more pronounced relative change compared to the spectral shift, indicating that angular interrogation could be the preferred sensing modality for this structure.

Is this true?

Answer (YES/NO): NO